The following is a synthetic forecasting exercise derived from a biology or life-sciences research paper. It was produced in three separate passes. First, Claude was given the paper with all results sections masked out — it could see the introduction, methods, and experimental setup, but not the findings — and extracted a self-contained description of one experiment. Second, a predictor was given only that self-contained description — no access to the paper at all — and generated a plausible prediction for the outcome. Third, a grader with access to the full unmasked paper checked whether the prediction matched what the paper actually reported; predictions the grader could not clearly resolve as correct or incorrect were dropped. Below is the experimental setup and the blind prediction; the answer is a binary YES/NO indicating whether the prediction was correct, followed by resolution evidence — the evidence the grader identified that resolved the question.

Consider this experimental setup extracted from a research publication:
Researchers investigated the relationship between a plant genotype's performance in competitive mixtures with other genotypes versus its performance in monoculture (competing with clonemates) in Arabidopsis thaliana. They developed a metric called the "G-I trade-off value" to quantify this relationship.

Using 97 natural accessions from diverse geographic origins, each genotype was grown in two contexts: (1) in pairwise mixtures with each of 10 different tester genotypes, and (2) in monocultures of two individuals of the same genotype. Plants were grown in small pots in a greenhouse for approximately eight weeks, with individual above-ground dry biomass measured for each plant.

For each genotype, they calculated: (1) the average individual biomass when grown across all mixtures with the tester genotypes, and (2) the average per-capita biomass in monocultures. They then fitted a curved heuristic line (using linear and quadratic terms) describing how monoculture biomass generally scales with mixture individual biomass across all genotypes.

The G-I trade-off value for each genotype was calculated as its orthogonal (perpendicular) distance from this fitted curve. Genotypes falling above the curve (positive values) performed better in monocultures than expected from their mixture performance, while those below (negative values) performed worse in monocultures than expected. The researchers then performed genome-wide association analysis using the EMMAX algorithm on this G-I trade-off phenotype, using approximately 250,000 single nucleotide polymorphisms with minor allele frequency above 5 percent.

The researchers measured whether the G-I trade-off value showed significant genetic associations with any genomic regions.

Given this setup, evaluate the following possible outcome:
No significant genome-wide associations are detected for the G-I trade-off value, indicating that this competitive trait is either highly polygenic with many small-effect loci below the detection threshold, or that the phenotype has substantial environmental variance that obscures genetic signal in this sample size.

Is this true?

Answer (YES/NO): NO